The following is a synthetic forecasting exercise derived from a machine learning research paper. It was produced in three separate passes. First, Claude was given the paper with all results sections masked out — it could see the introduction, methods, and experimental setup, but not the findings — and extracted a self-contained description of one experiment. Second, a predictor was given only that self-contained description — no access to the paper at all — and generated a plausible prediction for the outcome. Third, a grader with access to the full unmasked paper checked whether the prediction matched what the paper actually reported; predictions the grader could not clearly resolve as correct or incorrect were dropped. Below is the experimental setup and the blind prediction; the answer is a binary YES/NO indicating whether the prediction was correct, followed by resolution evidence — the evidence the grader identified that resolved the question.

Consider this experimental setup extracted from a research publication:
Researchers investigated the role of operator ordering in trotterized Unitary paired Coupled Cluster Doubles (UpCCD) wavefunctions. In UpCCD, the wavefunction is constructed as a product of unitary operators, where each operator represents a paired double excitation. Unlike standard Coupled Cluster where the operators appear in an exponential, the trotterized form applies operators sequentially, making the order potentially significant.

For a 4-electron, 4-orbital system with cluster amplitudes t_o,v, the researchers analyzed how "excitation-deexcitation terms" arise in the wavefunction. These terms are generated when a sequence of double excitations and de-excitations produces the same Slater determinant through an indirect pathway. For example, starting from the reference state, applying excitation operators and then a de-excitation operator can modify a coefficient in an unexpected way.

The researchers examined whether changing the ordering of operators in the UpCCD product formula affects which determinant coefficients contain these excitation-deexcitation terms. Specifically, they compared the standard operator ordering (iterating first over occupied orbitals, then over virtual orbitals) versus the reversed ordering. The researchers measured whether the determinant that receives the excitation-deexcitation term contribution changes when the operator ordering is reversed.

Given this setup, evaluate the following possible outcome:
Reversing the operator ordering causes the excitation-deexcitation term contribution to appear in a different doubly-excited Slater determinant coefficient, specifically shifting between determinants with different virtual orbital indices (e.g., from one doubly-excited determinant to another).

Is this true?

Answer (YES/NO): YES